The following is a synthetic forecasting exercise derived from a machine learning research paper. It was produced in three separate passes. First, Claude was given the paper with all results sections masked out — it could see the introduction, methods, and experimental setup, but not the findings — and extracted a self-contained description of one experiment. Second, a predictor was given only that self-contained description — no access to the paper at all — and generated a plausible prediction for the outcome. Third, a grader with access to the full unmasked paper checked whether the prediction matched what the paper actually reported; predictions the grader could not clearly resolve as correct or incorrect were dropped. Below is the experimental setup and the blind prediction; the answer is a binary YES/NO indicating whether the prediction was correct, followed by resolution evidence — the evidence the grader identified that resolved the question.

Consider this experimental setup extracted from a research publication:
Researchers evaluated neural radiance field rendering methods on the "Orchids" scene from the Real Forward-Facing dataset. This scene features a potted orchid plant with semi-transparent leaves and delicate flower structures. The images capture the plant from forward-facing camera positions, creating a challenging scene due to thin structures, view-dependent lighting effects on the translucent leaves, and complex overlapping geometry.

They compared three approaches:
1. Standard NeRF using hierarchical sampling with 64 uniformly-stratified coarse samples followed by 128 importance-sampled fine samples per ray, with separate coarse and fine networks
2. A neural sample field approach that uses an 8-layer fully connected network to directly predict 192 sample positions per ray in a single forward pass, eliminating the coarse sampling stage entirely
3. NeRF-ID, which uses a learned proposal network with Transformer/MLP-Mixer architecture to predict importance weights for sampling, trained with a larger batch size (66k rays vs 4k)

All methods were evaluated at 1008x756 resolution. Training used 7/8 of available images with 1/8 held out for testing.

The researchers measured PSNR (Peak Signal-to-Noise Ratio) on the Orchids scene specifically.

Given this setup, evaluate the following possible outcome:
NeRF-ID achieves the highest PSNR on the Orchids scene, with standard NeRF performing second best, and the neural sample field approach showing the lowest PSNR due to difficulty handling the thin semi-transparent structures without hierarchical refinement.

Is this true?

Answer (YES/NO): YES